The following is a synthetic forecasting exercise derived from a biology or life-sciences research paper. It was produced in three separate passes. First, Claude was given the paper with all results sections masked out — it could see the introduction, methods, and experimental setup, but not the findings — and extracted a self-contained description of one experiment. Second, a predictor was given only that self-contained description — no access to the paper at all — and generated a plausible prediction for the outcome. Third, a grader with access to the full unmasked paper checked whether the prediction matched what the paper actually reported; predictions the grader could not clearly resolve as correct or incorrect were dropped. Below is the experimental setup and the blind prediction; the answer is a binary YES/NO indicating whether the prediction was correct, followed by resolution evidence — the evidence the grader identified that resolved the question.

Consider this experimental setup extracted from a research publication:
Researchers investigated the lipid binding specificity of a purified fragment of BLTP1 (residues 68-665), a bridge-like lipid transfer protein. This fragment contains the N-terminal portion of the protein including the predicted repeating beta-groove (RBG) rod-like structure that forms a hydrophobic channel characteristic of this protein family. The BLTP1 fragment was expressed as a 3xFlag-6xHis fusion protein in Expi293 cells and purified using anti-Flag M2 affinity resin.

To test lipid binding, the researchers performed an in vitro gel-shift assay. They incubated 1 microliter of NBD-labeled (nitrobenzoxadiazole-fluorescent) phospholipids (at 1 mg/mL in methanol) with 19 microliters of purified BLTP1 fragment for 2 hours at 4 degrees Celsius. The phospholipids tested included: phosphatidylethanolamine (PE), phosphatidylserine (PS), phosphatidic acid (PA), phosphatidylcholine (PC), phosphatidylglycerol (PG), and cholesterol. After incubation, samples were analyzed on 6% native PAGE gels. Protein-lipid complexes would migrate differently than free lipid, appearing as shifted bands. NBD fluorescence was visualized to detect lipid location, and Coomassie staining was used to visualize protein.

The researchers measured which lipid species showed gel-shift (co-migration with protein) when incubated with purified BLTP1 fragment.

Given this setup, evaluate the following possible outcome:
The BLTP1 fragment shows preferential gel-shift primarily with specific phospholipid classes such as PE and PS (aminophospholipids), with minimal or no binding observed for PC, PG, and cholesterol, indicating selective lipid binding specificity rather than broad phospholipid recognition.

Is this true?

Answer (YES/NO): NO